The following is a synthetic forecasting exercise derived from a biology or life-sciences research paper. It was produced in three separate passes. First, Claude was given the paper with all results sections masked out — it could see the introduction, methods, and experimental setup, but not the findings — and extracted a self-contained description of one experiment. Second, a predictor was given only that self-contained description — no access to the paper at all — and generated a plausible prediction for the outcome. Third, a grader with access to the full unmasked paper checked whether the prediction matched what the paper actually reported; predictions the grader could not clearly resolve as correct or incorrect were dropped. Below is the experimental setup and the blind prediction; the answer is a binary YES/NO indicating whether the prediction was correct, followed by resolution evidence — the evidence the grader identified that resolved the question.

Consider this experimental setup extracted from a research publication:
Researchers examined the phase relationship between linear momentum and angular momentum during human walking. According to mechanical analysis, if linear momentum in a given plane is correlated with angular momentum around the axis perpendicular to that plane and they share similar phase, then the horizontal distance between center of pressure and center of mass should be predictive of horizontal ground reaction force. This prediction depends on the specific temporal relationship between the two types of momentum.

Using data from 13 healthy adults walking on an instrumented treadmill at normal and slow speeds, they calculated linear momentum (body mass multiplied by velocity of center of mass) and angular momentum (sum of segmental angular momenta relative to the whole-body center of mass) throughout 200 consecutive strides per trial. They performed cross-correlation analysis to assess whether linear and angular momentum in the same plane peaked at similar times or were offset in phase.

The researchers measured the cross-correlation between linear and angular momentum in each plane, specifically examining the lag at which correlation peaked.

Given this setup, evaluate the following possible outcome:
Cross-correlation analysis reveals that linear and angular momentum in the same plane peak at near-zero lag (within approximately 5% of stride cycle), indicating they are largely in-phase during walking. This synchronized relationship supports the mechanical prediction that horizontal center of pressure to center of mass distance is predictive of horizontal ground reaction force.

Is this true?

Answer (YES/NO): NO